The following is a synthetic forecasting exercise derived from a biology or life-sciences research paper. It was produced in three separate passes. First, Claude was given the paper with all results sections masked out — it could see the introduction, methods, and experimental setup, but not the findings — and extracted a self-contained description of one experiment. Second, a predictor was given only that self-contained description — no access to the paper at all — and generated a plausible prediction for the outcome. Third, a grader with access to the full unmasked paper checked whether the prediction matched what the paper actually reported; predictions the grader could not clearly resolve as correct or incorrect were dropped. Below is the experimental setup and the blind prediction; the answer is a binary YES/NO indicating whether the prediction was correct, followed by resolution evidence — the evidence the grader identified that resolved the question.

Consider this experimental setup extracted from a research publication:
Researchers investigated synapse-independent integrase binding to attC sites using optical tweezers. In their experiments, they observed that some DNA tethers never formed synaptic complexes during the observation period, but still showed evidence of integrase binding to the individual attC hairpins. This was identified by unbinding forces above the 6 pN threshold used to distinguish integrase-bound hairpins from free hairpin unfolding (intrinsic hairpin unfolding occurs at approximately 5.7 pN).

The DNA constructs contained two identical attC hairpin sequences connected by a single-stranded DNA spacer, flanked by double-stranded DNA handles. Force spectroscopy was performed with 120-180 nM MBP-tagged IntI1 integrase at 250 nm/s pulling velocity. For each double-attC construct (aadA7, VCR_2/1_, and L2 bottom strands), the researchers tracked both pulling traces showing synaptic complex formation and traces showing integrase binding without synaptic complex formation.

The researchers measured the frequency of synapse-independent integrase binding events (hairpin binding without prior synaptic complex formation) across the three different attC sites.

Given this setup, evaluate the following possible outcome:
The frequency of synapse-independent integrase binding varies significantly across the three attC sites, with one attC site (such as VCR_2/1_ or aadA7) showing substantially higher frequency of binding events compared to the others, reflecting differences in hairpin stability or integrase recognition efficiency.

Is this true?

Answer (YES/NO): YES